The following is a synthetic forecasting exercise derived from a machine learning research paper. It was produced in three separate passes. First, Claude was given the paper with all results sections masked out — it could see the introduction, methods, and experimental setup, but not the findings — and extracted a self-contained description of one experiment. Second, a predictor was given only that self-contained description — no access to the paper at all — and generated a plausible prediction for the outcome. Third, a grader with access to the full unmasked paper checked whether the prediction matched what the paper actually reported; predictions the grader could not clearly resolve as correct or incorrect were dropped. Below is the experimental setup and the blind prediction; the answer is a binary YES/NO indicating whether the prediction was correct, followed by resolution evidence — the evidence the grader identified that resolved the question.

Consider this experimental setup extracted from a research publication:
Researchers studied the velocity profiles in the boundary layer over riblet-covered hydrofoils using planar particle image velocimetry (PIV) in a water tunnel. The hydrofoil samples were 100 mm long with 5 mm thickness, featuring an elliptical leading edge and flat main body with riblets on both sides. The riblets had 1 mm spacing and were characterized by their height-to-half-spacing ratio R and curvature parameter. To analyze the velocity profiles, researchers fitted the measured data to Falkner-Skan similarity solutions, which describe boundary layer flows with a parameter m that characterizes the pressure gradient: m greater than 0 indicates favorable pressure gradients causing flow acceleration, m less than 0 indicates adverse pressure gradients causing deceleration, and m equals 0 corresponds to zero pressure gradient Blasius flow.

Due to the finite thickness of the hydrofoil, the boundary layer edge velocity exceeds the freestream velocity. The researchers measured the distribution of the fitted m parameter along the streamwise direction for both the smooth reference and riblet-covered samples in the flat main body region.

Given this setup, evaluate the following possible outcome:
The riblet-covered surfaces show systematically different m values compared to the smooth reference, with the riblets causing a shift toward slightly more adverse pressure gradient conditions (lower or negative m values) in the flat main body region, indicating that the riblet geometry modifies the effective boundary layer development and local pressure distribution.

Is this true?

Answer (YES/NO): NO